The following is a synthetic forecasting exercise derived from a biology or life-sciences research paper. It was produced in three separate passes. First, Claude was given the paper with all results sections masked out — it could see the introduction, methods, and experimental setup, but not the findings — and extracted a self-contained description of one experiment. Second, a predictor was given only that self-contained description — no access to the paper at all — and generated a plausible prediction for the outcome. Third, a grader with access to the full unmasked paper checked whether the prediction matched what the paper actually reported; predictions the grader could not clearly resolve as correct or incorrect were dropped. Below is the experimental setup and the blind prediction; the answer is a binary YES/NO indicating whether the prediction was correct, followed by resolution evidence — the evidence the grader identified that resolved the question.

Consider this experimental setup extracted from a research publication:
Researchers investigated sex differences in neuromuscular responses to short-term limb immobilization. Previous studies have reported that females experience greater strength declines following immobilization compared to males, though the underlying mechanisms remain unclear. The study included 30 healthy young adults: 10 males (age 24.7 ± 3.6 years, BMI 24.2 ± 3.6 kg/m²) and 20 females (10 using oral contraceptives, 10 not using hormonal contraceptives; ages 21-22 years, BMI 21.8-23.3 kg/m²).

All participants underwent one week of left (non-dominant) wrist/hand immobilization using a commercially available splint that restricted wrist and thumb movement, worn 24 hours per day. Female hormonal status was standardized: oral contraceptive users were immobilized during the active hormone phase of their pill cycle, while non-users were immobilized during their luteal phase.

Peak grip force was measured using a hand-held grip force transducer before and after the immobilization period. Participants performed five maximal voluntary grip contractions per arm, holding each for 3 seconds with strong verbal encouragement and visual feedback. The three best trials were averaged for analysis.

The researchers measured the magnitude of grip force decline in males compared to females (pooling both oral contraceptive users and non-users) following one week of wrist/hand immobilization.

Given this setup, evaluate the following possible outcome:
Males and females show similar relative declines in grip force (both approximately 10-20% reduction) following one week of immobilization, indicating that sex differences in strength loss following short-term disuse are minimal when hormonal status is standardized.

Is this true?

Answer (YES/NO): NO